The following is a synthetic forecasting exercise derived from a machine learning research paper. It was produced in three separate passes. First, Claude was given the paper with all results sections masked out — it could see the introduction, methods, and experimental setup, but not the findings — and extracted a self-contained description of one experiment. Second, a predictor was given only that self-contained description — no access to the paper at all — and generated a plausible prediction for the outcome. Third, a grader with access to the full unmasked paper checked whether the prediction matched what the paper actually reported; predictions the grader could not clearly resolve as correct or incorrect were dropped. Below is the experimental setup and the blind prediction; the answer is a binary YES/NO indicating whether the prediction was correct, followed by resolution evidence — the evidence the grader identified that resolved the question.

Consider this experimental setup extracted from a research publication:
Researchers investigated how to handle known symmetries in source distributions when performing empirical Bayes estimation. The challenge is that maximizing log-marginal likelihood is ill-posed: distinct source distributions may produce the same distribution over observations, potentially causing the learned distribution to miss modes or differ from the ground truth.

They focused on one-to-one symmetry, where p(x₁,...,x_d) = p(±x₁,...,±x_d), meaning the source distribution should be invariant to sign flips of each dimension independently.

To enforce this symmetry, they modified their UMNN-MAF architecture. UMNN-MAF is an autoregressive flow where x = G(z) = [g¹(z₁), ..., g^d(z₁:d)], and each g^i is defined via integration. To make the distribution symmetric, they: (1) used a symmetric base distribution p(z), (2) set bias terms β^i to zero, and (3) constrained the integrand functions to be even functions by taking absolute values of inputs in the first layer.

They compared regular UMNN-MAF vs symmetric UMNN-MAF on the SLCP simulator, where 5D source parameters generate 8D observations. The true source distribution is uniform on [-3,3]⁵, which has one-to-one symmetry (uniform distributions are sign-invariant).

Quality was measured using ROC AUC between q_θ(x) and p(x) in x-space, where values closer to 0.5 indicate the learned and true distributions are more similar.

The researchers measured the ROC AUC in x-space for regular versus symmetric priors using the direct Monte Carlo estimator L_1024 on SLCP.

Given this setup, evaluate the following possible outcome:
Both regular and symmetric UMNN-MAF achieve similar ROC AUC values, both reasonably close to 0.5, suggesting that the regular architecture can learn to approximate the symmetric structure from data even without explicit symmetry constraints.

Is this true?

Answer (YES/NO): NO